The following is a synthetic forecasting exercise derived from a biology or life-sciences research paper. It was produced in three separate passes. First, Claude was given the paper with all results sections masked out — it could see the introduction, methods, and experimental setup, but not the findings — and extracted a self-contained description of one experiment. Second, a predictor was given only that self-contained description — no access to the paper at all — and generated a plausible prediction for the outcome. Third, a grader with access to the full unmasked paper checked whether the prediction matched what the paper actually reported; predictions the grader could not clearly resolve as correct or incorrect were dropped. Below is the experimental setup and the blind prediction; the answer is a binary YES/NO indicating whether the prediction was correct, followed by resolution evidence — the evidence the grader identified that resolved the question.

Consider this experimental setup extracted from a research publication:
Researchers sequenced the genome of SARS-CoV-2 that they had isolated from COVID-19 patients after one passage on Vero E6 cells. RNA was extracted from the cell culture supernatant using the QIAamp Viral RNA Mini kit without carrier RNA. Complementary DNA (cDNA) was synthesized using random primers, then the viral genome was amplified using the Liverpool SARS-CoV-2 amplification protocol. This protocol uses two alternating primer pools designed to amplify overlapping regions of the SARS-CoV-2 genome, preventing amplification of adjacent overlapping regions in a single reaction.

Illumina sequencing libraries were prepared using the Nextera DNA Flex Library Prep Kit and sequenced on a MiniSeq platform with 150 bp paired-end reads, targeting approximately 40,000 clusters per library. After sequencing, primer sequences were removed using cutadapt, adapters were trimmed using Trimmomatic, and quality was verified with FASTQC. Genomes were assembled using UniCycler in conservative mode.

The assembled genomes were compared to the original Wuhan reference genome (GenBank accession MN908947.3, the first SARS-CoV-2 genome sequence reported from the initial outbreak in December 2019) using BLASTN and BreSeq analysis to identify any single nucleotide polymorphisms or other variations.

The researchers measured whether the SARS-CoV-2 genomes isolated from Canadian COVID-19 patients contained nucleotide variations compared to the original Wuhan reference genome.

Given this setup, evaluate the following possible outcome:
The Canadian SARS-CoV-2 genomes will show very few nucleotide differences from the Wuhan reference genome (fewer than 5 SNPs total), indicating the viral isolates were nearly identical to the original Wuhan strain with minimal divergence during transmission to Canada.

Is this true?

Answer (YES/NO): NO